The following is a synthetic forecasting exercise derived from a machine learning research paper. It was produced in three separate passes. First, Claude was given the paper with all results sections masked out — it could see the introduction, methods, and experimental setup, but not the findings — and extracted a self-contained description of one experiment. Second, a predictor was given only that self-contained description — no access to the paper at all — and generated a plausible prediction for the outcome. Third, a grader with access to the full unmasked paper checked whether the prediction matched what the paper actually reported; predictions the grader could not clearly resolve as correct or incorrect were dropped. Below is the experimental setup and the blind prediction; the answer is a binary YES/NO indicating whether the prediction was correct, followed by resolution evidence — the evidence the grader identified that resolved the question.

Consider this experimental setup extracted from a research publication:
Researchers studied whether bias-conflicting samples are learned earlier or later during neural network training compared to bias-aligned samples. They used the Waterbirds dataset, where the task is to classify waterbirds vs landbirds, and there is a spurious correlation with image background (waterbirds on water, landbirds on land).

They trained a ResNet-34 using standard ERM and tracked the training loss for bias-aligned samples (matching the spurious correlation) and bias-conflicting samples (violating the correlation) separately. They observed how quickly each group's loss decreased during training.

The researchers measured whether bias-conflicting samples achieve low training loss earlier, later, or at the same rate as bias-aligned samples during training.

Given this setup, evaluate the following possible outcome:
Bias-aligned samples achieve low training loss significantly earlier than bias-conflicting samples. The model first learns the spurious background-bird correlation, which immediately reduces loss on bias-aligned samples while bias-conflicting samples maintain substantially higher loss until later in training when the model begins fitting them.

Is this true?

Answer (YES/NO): YES